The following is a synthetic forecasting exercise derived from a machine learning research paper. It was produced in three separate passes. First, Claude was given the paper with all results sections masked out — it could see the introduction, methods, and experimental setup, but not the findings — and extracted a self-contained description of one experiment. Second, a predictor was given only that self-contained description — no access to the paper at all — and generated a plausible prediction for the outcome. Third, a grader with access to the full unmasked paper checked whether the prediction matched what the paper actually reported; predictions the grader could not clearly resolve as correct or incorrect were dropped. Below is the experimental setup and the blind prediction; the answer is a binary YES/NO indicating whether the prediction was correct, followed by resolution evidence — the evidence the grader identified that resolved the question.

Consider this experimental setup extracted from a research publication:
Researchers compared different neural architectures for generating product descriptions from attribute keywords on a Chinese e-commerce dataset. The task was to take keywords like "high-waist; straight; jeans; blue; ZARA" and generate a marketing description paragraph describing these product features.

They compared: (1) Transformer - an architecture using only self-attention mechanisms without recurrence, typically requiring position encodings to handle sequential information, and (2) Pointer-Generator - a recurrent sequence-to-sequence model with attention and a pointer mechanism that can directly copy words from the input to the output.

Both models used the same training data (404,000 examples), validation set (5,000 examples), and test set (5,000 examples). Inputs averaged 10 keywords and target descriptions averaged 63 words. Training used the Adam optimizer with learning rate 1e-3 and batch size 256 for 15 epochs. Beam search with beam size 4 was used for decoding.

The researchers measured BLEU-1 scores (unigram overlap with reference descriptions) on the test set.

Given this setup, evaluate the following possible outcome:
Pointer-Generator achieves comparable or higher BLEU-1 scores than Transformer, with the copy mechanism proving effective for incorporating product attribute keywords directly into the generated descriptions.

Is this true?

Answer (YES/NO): YES